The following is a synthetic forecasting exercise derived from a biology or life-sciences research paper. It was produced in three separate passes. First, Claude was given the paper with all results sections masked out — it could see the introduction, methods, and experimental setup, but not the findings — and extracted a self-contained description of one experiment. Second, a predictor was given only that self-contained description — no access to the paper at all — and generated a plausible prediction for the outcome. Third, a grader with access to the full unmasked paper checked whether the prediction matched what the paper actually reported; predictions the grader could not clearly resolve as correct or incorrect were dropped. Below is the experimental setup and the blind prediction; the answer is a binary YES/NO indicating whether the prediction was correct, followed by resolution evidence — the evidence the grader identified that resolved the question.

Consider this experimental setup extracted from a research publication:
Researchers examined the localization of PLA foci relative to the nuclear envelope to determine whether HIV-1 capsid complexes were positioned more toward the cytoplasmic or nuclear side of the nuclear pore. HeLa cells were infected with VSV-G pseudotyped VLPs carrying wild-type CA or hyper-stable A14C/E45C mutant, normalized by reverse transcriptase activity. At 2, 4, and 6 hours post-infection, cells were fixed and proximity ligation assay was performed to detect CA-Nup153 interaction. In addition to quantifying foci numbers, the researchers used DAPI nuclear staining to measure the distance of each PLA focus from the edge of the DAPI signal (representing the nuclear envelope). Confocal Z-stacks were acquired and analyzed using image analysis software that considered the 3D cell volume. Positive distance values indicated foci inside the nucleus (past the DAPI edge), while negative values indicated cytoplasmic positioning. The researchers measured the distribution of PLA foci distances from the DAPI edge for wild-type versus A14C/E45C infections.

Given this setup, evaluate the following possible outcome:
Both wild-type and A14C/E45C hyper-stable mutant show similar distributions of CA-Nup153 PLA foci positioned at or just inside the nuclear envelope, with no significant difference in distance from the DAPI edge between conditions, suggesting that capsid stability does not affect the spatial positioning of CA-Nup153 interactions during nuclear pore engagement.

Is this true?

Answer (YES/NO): NO